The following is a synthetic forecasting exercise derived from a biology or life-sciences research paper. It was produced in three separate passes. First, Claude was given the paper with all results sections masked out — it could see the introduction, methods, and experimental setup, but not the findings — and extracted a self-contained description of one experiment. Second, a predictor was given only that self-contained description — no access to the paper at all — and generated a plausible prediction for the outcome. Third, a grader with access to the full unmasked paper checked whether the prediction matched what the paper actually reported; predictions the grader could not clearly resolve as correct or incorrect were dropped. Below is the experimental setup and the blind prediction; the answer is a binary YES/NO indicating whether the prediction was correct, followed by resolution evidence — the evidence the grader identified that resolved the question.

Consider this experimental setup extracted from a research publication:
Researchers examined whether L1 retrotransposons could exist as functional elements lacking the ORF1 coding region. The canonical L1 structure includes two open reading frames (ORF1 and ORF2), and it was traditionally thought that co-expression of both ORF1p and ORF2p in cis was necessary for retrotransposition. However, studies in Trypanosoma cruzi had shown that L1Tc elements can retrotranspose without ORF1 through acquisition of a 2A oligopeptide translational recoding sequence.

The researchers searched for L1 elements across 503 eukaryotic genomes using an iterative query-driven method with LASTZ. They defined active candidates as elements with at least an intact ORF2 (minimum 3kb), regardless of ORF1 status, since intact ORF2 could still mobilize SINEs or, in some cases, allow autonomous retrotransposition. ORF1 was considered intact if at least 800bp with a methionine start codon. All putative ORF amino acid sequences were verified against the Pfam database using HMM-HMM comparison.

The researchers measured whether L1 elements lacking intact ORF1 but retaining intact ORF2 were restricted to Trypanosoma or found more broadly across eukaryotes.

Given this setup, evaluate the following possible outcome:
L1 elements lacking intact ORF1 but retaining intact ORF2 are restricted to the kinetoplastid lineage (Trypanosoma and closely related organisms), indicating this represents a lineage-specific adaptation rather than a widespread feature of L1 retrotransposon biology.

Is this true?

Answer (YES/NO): NO